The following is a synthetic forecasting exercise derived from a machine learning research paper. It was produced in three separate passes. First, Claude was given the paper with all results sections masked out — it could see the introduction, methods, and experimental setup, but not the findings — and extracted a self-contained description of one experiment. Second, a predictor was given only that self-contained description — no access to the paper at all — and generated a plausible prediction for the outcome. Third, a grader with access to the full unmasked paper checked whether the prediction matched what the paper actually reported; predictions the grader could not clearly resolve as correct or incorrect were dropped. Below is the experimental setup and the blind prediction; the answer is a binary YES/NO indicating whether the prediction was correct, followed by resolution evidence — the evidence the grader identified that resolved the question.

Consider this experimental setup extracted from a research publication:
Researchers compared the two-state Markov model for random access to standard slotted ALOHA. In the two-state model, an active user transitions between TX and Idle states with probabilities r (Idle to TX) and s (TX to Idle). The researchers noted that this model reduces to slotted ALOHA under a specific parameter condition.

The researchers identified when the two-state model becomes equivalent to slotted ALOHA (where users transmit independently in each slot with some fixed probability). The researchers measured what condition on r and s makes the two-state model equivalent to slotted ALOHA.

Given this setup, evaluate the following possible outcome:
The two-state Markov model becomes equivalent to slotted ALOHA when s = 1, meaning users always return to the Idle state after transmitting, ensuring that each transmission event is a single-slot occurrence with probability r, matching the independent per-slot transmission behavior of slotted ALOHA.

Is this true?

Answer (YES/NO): NO